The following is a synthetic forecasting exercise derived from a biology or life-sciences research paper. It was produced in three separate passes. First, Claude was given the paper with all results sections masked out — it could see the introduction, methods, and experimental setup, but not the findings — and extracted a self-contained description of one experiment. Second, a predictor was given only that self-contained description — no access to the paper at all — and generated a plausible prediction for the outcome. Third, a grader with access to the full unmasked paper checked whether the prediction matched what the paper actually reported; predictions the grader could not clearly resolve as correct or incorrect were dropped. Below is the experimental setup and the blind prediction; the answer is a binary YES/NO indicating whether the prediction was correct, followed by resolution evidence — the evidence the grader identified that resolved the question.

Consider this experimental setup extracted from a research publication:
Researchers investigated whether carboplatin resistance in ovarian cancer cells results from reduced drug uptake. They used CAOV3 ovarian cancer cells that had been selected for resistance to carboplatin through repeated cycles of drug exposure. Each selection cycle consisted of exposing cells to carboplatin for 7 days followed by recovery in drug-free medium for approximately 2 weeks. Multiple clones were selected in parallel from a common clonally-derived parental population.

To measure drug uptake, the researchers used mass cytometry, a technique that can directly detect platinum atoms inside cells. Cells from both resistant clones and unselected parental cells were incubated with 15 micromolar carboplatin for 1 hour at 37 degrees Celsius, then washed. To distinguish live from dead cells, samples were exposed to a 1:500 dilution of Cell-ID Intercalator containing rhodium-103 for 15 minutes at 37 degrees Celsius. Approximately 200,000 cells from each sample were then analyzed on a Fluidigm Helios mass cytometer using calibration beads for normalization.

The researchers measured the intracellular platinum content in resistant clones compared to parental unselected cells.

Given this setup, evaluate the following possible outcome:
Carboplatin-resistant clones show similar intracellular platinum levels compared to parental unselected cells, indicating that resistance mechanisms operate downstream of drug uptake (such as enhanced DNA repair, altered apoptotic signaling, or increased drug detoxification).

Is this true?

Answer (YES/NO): YES